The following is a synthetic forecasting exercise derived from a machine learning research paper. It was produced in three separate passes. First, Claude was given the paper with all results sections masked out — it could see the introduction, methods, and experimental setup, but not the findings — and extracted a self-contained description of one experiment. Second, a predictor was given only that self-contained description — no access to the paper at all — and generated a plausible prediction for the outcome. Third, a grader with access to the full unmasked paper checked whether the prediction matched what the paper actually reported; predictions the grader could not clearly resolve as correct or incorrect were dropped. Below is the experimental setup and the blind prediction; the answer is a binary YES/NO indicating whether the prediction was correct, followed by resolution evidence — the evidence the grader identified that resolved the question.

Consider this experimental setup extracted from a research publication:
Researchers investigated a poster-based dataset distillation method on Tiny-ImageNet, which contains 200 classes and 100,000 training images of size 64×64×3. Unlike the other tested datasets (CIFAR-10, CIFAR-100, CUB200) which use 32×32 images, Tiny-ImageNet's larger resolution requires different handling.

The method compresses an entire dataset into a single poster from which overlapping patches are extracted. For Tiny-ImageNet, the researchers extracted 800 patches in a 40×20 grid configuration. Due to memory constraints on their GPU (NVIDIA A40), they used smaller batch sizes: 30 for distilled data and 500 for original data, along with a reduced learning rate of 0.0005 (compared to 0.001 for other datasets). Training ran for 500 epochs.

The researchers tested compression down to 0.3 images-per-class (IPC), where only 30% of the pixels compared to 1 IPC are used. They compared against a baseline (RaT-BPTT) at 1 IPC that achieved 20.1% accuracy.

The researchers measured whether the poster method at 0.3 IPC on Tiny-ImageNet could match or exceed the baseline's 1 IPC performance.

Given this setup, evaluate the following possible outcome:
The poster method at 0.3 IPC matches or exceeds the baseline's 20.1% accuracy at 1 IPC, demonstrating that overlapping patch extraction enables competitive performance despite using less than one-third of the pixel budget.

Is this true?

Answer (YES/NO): NO